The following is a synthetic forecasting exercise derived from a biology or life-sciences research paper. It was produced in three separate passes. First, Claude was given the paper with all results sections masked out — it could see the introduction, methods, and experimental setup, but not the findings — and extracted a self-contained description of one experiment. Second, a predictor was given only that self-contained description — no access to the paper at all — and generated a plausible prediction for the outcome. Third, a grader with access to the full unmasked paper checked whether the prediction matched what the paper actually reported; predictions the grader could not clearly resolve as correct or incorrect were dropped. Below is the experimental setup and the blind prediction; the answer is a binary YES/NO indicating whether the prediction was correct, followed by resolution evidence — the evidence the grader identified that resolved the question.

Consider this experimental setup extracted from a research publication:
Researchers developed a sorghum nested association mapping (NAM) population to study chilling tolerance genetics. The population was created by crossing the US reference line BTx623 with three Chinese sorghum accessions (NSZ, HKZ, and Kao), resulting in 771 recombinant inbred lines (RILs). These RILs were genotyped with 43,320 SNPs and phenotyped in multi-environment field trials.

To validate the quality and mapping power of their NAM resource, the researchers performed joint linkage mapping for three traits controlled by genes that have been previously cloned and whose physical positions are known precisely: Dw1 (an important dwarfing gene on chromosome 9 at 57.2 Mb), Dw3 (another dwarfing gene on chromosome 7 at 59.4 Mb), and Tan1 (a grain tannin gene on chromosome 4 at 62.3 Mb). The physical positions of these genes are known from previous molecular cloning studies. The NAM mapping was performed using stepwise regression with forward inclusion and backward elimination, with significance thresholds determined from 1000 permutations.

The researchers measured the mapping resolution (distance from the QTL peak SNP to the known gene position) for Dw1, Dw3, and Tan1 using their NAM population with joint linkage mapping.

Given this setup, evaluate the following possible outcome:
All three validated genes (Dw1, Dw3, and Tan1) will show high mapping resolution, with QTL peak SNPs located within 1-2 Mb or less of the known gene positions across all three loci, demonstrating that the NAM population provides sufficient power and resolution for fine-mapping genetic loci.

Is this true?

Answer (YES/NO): YES